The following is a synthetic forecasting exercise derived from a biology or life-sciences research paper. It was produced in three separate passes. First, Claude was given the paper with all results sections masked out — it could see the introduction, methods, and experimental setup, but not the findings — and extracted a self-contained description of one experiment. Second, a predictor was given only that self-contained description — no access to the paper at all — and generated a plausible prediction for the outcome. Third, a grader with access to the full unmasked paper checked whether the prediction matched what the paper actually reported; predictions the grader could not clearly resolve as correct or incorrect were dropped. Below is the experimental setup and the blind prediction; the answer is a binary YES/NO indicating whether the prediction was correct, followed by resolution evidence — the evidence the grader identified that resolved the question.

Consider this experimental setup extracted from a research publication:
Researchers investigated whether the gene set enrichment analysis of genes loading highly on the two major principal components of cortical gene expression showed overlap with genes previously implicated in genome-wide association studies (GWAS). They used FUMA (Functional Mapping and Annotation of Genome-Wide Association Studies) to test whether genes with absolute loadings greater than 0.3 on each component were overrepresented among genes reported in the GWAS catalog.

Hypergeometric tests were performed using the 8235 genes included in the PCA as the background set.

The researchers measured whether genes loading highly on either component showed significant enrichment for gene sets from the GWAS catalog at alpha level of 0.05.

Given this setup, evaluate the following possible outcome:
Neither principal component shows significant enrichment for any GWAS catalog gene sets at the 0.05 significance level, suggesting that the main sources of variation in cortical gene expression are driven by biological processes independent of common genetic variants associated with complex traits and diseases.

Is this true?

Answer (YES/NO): YES